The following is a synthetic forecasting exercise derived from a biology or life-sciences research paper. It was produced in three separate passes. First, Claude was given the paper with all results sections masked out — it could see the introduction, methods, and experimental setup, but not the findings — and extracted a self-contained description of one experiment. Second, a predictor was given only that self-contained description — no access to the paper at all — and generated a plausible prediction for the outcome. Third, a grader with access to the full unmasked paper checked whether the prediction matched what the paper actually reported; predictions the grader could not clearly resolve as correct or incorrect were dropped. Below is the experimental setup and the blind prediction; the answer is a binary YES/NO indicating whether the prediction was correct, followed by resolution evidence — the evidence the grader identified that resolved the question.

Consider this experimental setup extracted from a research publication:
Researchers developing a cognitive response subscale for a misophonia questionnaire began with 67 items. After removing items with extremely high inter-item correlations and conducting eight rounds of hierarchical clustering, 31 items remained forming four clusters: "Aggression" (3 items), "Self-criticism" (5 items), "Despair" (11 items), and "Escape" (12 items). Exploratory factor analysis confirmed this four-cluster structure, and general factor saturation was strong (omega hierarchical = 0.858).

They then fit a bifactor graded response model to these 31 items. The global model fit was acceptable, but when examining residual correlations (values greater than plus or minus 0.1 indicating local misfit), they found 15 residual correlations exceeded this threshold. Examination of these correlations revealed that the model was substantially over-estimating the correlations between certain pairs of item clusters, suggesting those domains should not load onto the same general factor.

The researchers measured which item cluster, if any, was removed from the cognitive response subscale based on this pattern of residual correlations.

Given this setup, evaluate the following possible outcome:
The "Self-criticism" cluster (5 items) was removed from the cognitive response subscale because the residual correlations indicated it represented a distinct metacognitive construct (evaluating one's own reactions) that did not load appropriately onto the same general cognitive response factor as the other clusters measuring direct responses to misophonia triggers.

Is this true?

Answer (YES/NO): NO